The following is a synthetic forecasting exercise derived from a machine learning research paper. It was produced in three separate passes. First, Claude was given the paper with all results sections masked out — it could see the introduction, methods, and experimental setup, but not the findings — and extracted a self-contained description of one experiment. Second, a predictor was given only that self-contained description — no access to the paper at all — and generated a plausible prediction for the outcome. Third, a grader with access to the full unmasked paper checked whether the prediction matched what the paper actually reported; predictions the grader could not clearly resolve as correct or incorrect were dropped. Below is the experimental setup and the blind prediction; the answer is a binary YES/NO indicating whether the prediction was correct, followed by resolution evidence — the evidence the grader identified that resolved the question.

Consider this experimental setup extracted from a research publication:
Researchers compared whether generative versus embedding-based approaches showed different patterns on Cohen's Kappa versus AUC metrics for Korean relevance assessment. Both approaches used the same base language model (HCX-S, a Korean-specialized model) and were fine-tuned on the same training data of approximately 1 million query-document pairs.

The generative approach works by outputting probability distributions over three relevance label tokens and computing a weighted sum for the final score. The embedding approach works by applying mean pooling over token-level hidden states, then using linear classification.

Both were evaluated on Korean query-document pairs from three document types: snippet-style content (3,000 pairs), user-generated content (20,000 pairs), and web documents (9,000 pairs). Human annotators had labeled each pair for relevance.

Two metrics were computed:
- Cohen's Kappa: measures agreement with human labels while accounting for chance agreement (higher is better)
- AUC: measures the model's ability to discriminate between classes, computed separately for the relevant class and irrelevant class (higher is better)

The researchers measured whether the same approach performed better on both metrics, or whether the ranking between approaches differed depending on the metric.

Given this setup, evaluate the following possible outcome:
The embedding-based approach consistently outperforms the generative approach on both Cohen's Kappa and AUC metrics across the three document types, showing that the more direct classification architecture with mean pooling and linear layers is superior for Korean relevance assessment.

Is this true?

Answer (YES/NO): NO